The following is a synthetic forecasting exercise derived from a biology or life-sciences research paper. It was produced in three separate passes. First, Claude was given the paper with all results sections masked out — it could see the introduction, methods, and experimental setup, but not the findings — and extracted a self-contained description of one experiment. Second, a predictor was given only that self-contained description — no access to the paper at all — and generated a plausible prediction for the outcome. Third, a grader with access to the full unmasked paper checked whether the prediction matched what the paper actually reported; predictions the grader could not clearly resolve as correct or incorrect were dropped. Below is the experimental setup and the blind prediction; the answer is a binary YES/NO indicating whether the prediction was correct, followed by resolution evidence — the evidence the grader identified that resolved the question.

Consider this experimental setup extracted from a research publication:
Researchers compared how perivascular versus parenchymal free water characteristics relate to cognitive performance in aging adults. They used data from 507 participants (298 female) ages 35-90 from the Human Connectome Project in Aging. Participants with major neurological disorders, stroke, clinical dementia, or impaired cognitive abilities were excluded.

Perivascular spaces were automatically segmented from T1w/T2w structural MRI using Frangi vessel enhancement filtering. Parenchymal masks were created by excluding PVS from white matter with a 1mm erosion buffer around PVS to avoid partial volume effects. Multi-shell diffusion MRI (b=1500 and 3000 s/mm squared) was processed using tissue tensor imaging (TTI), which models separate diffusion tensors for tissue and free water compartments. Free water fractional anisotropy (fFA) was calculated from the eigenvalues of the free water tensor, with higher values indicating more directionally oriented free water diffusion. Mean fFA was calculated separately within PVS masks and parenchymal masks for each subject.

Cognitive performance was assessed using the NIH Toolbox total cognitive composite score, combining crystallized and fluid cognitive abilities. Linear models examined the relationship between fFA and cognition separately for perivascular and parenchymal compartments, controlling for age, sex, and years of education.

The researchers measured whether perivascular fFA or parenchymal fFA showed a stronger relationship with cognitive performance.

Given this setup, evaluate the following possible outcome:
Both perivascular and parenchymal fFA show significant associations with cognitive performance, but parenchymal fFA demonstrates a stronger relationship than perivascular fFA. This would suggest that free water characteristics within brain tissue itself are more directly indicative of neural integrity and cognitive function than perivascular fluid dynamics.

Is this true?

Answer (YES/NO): NO